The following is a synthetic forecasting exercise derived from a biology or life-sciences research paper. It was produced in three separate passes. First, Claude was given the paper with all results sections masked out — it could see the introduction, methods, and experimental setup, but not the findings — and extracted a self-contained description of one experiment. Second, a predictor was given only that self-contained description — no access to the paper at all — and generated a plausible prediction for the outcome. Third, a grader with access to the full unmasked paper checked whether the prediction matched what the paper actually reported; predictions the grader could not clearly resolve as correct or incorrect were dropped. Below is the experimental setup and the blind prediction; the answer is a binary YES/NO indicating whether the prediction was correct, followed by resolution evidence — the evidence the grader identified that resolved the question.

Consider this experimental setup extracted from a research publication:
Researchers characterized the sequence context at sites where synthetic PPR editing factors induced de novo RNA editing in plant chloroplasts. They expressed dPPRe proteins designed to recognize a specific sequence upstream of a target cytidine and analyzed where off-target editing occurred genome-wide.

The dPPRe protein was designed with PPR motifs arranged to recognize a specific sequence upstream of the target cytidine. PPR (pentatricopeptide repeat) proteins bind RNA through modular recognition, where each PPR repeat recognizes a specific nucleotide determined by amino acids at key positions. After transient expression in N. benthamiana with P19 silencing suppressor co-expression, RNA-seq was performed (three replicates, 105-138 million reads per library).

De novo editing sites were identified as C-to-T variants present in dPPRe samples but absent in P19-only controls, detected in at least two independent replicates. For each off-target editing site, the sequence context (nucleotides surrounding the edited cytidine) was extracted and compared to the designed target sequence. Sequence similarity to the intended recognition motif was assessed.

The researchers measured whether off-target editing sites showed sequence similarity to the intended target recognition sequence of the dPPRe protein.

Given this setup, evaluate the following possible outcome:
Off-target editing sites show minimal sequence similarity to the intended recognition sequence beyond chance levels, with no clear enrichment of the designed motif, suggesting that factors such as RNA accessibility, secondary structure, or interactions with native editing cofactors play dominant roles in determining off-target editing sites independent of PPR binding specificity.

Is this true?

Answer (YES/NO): NO